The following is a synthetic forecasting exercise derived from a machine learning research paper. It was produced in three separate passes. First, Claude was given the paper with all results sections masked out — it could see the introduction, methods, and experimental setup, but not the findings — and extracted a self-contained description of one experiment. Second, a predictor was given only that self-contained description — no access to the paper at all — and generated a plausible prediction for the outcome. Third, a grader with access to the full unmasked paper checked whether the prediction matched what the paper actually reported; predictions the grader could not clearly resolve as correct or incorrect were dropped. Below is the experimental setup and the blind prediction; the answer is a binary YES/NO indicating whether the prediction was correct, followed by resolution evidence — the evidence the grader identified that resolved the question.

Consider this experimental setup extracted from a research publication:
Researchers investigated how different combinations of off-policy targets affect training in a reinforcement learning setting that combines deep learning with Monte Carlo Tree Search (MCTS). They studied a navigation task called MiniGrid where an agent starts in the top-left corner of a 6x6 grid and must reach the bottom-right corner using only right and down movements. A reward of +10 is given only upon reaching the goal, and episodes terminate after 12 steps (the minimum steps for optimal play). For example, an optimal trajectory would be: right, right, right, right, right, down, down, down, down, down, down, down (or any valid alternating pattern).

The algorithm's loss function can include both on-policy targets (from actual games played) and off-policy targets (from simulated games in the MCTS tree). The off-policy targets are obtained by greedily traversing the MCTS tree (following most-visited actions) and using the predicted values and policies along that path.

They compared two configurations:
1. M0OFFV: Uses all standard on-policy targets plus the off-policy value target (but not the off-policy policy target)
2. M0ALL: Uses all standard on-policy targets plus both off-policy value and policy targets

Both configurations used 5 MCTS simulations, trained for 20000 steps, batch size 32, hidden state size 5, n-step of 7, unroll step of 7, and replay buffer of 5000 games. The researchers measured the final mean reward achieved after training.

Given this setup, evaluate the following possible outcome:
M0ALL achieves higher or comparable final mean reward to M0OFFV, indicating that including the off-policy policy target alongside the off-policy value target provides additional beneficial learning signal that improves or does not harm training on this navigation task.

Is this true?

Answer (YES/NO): NO